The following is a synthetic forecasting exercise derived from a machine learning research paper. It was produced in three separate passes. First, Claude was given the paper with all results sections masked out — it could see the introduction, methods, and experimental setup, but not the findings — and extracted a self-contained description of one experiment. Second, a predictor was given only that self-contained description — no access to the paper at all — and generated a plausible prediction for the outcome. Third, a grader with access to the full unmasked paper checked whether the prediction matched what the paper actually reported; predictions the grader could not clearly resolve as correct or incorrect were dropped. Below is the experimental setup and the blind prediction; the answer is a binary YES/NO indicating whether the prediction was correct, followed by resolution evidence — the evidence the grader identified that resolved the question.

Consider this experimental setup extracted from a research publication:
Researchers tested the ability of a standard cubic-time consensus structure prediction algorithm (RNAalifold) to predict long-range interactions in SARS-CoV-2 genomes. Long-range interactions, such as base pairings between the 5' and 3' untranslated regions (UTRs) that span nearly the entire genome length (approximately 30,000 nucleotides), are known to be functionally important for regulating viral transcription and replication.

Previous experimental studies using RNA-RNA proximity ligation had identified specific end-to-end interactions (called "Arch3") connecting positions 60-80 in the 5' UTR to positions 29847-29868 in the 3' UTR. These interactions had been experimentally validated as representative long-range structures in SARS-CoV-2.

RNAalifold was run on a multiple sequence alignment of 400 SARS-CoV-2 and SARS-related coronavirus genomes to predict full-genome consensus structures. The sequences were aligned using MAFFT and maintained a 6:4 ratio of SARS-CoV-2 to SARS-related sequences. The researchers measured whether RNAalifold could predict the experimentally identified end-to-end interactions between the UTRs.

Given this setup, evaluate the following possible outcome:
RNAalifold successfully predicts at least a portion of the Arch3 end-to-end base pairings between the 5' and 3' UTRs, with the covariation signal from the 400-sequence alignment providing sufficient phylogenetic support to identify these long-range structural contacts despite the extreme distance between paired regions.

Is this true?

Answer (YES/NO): NO